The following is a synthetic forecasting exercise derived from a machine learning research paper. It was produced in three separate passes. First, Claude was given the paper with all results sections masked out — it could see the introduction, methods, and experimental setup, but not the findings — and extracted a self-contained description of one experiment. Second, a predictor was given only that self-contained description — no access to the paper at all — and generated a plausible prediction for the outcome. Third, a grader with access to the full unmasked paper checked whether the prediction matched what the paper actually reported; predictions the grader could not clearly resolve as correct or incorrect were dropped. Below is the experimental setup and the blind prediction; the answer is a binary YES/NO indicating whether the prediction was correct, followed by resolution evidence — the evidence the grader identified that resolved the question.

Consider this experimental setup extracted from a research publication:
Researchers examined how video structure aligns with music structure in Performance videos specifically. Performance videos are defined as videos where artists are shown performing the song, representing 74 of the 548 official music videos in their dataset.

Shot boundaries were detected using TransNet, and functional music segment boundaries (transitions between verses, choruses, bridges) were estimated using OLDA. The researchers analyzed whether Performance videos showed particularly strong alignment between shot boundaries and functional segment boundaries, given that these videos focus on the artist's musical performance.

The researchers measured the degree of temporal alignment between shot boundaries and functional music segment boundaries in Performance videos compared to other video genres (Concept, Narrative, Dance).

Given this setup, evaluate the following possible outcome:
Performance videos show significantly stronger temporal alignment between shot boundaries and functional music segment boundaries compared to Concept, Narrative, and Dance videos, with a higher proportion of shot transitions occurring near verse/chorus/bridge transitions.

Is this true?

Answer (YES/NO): NO